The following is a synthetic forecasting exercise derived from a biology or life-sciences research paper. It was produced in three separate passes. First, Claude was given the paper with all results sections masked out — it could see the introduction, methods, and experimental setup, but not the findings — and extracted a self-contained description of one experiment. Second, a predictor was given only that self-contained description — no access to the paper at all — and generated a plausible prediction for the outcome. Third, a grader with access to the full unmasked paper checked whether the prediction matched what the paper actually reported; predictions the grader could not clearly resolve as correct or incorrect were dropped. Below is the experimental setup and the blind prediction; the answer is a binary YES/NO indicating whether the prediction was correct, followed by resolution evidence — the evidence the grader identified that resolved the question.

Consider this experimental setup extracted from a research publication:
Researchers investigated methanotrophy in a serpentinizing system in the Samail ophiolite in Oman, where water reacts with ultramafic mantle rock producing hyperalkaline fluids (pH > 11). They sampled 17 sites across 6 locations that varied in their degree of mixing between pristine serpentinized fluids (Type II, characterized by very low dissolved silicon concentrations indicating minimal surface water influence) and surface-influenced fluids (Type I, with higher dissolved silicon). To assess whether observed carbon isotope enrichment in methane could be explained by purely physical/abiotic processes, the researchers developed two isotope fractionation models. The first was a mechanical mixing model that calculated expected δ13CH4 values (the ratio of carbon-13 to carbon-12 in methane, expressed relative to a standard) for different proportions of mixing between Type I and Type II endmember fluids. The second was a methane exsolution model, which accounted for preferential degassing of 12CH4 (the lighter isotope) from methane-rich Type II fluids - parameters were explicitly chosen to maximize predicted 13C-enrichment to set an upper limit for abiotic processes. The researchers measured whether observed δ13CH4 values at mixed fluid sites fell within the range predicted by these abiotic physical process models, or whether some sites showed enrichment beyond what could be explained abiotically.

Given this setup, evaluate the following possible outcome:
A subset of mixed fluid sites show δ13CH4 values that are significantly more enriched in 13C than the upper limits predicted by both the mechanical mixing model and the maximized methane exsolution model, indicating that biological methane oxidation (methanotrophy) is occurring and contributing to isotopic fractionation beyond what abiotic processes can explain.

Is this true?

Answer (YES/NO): YES